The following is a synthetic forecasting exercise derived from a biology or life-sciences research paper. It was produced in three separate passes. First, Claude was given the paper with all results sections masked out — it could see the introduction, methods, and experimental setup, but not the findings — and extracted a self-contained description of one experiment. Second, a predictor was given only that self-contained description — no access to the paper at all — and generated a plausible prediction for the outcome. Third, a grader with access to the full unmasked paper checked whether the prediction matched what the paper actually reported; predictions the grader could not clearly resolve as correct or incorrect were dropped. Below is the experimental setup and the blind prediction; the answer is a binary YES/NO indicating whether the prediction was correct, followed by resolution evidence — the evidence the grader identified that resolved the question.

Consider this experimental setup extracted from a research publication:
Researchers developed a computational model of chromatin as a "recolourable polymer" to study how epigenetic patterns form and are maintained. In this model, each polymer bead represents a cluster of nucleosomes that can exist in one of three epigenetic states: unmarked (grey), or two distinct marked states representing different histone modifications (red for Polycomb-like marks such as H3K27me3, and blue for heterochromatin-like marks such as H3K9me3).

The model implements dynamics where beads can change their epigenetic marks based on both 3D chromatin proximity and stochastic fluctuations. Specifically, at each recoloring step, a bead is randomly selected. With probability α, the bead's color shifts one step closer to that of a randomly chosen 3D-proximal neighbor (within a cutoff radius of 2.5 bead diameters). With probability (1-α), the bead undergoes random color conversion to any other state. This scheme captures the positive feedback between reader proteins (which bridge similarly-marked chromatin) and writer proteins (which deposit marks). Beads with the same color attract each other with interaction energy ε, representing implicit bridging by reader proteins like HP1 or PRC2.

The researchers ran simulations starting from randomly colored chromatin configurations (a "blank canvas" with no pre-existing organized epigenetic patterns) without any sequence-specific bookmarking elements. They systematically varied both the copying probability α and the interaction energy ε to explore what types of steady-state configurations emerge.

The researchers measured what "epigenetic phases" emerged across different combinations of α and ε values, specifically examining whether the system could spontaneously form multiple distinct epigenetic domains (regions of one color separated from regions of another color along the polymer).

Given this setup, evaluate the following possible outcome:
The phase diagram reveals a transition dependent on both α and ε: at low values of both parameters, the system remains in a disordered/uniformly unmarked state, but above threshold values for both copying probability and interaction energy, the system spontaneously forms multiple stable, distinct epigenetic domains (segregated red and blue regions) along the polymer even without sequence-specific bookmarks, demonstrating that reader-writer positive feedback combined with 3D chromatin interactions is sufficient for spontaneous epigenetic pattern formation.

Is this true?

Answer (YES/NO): NO